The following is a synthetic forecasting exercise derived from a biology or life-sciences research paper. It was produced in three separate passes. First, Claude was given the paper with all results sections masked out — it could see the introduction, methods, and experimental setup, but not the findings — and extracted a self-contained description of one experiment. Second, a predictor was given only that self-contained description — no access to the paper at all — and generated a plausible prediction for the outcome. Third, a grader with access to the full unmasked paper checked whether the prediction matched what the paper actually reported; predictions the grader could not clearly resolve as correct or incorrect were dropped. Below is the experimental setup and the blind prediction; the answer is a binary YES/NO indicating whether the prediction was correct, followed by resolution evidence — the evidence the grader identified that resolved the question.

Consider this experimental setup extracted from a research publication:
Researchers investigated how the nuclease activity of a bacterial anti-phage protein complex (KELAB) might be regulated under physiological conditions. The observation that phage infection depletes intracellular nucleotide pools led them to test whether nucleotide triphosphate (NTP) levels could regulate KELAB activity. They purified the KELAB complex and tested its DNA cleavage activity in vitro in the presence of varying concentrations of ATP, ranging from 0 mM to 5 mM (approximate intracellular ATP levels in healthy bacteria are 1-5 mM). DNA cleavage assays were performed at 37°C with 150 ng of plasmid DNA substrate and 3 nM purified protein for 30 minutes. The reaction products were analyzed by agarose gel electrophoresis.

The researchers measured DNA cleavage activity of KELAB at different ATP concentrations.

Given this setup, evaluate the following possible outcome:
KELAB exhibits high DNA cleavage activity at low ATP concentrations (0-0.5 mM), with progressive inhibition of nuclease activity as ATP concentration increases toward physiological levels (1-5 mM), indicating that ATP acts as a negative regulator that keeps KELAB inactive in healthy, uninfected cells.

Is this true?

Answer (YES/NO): YES